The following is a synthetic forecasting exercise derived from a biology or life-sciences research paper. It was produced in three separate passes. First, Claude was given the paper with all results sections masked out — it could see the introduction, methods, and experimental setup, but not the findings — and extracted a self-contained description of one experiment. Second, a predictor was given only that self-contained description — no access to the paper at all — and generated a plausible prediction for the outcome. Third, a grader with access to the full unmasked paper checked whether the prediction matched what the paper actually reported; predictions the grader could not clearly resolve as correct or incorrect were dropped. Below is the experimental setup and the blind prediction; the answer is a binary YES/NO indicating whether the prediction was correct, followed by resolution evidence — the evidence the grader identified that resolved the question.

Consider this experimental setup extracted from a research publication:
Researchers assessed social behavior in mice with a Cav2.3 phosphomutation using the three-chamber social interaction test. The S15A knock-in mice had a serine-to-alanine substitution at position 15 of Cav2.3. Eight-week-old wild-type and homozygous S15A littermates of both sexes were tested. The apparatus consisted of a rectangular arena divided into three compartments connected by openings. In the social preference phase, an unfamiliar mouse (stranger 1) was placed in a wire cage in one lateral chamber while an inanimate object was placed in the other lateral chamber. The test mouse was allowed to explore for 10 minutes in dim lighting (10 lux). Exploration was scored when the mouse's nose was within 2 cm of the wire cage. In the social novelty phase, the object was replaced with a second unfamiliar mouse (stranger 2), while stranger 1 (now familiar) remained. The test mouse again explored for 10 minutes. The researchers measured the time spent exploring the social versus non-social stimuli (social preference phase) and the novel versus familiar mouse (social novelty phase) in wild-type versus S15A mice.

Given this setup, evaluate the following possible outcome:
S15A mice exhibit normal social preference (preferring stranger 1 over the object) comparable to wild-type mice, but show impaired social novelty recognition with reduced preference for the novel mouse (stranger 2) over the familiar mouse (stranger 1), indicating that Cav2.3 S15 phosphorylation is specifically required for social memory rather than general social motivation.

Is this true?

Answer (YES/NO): NO